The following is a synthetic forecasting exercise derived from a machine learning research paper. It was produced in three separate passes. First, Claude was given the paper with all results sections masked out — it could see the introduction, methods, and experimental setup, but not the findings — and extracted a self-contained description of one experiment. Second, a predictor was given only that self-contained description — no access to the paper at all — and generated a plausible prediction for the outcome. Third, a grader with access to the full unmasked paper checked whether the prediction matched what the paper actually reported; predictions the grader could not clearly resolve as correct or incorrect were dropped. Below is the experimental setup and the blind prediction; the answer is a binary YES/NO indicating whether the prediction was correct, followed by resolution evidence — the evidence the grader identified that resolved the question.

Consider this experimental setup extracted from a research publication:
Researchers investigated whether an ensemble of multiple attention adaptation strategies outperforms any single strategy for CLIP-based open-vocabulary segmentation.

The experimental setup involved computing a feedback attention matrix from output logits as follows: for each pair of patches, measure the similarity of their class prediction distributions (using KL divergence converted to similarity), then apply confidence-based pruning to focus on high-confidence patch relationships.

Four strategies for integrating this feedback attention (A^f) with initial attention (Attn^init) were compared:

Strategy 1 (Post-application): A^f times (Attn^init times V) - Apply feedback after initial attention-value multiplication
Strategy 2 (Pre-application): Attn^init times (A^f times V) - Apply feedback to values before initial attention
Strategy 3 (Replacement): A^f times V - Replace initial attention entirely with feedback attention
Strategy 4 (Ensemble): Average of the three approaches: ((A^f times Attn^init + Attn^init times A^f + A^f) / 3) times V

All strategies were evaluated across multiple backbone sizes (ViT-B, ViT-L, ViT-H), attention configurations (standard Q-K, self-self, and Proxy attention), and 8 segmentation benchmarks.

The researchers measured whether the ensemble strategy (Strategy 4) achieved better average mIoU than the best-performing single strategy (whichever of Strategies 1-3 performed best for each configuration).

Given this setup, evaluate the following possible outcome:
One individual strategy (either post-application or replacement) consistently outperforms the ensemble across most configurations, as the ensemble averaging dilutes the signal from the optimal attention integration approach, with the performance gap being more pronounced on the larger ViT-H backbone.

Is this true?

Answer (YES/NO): NO